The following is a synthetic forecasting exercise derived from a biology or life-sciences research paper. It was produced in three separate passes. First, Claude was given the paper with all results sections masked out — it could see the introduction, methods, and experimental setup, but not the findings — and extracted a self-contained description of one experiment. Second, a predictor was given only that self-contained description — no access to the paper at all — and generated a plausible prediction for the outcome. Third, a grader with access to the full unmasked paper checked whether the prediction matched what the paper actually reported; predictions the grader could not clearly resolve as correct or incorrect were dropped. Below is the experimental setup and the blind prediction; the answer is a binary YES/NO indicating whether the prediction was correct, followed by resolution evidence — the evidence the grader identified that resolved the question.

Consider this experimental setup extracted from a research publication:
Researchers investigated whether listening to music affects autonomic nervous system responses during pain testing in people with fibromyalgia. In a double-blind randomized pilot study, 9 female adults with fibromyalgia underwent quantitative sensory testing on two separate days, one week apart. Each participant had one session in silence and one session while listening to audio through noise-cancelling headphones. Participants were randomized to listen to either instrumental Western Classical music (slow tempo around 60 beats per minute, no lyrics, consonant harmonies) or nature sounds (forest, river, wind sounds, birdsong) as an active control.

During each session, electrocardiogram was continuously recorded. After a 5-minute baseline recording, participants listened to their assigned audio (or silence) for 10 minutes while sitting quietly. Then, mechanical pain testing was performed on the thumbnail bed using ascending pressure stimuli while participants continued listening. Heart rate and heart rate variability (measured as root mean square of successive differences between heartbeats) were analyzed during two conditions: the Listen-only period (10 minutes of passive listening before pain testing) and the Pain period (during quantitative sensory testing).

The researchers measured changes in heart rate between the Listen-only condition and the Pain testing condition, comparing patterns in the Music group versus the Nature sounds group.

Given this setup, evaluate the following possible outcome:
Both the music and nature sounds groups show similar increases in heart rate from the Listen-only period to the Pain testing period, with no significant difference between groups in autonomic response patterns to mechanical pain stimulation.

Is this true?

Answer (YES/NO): NO